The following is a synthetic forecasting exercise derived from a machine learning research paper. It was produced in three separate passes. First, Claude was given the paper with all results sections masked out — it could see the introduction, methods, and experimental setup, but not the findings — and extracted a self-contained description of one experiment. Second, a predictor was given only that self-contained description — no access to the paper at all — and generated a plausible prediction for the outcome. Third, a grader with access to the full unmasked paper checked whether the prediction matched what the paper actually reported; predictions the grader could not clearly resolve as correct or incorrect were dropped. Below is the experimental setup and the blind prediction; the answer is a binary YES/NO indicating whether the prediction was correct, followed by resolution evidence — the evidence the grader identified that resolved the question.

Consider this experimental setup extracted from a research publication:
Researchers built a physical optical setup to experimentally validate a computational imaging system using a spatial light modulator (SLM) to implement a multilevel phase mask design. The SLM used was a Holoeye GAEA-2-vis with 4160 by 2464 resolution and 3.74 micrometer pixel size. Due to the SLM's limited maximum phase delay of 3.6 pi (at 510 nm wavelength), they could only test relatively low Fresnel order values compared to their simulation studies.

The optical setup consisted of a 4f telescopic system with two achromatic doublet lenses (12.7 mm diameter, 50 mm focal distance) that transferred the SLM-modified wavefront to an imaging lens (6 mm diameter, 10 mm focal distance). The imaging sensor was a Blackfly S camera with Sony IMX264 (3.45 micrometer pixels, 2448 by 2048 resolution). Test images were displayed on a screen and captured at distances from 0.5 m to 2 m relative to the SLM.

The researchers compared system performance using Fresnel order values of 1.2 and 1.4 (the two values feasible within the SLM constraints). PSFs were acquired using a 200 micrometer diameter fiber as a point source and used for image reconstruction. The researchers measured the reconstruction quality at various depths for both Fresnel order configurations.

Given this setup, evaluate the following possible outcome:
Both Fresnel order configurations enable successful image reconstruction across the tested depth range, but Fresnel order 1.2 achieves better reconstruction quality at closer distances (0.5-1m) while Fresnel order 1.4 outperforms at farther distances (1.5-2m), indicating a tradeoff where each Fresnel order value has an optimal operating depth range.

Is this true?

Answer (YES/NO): NO